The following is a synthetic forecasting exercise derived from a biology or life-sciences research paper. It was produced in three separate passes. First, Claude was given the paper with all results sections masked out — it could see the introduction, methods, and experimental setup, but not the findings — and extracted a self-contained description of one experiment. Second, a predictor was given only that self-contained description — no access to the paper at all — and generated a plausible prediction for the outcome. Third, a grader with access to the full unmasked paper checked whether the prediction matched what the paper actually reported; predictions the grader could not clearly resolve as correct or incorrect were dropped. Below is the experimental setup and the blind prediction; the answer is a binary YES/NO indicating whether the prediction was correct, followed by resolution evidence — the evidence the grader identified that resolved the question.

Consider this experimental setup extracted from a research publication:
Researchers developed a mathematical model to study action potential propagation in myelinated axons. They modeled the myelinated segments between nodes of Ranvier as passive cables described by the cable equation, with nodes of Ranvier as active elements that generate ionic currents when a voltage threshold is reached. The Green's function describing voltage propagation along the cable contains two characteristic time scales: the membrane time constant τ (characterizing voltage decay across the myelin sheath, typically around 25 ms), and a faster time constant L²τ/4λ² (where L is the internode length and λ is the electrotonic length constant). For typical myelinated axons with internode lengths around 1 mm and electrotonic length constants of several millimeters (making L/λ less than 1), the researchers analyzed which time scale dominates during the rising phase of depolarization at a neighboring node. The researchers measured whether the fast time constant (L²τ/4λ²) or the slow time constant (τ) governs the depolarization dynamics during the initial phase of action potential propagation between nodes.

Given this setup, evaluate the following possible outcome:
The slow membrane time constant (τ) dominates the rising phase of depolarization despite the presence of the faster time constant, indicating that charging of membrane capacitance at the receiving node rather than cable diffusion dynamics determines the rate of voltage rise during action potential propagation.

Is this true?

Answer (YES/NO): NO